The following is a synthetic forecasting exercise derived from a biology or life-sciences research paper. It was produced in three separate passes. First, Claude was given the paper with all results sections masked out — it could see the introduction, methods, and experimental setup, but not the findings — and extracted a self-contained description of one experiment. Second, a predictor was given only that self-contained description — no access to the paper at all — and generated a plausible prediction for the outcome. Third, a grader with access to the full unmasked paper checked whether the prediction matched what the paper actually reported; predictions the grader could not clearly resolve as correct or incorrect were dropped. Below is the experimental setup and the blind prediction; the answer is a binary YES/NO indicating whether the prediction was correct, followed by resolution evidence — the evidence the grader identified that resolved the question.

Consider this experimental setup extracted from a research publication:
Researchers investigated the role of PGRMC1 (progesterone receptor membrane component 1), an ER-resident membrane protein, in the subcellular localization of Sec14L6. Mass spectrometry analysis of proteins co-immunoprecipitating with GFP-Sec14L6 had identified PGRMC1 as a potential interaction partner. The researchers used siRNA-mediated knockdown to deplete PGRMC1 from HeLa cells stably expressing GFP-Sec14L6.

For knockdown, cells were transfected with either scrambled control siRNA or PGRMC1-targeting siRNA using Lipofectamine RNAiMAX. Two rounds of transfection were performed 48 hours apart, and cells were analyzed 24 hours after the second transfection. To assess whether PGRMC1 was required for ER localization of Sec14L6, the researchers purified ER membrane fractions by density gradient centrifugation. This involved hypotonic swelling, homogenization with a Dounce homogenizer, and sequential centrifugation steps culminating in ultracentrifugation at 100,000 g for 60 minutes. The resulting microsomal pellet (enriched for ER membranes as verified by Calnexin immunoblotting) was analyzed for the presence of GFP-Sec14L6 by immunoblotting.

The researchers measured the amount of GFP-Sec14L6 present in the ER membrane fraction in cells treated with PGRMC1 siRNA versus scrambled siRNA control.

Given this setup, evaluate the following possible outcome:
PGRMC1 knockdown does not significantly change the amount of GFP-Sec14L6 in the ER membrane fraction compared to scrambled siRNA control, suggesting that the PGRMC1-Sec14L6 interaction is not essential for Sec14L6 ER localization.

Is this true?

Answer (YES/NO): NO